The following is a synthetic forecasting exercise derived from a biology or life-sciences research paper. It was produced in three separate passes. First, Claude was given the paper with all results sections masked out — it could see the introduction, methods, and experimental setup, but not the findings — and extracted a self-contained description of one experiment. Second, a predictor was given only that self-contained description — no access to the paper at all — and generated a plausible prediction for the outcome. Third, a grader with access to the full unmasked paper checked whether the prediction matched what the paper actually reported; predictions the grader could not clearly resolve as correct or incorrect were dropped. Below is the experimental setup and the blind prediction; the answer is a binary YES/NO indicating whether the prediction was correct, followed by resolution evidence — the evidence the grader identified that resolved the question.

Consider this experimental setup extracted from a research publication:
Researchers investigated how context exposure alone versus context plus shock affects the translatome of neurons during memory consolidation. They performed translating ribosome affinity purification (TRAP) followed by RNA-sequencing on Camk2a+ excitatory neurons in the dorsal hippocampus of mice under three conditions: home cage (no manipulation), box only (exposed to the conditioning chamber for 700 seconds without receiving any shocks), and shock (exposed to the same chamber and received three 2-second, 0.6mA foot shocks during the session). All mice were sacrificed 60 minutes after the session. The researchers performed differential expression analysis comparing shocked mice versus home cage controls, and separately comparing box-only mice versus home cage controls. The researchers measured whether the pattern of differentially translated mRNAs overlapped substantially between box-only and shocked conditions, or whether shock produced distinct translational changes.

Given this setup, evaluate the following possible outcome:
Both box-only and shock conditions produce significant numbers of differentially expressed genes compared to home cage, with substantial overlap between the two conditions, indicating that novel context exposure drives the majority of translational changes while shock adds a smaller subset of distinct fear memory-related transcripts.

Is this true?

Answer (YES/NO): YES